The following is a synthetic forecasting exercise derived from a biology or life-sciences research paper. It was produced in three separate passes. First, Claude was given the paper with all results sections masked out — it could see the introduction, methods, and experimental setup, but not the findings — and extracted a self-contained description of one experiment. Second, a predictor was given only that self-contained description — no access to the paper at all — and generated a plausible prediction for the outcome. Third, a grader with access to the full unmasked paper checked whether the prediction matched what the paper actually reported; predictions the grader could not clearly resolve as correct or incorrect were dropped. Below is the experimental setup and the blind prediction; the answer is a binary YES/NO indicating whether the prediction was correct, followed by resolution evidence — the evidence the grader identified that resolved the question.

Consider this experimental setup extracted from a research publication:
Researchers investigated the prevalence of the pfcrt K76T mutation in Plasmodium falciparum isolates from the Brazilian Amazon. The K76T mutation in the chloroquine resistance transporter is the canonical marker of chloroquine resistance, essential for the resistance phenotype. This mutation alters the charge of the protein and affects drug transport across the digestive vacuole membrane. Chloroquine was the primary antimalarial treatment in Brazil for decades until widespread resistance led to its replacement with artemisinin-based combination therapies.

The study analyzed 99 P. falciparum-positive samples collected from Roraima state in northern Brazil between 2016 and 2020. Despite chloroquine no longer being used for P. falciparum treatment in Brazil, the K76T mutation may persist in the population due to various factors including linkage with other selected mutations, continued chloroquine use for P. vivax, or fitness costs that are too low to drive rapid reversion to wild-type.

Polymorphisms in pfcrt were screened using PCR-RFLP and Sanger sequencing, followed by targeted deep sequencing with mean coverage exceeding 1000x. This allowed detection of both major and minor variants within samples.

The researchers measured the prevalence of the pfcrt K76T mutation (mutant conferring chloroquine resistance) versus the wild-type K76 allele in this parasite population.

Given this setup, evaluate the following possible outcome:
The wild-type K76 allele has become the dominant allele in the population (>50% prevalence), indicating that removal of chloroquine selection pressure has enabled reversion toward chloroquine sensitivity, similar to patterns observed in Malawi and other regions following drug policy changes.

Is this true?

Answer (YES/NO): NO